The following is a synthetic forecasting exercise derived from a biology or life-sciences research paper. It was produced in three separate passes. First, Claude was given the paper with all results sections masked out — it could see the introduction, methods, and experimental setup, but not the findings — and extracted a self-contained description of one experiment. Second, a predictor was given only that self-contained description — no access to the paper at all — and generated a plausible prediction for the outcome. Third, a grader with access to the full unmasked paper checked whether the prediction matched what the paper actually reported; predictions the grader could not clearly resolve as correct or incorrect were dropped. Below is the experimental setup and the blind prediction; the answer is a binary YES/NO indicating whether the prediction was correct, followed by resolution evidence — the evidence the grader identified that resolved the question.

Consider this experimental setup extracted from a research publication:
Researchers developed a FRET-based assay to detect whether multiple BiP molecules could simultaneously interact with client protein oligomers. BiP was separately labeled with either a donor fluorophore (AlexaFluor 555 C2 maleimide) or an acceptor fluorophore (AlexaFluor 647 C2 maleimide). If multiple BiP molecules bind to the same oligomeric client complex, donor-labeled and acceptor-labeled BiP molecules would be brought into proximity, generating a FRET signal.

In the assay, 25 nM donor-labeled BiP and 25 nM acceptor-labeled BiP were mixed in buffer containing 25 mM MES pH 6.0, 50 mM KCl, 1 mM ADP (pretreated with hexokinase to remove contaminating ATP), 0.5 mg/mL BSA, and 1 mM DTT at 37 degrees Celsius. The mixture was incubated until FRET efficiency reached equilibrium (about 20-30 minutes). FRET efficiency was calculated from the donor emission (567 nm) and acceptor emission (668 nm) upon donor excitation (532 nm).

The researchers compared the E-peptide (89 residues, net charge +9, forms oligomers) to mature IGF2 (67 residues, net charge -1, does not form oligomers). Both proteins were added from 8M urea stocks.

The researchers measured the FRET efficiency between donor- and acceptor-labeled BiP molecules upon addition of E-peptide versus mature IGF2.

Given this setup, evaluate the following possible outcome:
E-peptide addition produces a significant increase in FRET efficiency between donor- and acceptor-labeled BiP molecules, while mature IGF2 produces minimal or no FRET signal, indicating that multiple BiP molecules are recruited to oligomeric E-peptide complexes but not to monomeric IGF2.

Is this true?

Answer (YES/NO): NO